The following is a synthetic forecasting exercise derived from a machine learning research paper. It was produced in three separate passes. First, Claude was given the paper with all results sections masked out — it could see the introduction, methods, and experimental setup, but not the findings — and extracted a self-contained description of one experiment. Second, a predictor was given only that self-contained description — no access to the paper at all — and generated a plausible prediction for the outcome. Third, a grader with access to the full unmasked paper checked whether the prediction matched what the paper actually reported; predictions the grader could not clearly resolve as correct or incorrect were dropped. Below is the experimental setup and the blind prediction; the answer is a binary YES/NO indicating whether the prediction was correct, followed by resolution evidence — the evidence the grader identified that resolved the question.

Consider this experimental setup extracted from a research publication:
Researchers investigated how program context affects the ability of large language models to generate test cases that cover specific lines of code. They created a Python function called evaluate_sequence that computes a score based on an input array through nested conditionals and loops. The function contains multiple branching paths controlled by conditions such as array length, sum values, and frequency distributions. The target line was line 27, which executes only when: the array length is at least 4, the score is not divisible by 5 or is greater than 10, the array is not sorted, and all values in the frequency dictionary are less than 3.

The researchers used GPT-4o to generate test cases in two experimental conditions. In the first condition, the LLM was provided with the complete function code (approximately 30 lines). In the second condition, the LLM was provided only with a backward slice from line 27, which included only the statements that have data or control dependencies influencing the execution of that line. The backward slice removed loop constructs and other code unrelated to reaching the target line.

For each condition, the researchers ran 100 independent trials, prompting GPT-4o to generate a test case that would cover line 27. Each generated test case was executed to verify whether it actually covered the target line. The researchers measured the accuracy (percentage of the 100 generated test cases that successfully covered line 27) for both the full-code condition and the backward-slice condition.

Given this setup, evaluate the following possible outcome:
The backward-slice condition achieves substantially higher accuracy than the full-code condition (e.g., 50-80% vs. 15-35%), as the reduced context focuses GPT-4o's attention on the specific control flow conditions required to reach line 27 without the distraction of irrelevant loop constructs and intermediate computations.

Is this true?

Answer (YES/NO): NO